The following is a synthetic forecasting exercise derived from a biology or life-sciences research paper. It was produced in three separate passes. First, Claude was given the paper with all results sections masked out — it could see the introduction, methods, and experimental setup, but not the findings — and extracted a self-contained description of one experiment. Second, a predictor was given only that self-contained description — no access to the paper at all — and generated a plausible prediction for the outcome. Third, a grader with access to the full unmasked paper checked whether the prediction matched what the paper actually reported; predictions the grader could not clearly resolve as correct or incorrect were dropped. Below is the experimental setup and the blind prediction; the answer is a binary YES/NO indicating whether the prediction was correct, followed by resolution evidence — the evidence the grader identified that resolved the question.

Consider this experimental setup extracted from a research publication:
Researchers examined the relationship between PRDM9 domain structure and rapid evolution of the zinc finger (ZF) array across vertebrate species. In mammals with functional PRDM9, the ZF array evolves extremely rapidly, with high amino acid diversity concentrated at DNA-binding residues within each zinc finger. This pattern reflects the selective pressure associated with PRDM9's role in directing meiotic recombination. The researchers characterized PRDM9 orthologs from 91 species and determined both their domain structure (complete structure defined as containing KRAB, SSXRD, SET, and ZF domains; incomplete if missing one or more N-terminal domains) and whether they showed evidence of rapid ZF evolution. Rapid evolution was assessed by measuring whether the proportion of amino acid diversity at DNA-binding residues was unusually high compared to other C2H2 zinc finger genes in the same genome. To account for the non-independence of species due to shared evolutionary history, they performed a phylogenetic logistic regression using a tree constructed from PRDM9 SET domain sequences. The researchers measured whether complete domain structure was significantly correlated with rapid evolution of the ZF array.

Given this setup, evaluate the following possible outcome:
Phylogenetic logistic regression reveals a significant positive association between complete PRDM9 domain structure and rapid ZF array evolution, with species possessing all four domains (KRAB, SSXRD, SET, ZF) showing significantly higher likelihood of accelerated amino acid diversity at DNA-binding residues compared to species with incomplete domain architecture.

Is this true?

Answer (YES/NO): YES